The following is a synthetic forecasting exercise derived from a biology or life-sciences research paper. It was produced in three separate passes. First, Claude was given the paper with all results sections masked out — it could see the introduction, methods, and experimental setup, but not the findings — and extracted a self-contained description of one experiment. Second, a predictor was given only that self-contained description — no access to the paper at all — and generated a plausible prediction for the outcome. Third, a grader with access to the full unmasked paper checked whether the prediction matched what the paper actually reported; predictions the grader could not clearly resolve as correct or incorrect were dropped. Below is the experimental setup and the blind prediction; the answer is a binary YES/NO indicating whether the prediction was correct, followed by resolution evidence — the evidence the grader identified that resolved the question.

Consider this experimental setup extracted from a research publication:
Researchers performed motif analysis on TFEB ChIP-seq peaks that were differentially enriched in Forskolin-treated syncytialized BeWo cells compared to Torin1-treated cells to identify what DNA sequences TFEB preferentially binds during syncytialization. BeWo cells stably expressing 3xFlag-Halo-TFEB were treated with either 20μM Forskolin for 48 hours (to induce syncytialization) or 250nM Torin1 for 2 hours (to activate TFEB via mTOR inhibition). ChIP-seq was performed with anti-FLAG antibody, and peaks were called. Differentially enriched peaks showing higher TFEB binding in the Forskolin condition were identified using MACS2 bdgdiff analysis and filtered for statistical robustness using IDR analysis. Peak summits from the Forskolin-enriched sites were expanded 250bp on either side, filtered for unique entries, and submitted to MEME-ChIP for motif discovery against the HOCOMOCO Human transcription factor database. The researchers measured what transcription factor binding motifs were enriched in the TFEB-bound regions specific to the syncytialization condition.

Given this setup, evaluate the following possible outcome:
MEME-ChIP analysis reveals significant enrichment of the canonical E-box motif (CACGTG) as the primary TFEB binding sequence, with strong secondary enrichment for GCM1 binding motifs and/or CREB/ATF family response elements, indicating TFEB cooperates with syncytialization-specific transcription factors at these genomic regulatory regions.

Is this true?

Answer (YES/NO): NO